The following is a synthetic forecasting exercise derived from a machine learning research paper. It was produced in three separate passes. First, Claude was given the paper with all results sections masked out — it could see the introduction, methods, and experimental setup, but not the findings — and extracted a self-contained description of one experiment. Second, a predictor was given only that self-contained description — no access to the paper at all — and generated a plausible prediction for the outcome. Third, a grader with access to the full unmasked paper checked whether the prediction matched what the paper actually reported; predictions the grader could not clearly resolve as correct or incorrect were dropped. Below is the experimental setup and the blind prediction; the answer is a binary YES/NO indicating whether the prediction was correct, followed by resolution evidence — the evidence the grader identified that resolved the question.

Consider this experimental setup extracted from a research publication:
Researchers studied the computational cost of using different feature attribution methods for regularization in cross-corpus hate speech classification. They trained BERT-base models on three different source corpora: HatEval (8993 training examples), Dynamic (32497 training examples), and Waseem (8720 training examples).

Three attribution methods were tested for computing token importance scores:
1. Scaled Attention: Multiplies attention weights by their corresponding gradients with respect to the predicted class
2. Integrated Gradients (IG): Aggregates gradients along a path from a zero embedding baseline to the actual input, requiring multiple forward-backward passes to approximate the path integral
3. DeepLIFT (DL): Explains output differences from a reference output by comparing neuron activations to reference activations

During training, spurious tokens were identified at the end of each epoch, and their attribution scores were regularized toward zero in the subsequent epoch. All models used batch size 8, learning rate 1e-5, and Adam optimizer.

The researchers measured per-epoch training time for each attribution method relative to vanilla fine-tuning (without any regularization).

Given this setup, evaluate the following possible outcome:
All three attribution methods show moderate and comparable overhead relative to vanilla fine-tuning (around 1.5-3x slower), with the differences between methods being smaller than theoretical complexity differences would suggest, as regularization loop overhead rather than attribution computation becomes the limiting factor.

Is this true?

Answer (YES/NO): NO